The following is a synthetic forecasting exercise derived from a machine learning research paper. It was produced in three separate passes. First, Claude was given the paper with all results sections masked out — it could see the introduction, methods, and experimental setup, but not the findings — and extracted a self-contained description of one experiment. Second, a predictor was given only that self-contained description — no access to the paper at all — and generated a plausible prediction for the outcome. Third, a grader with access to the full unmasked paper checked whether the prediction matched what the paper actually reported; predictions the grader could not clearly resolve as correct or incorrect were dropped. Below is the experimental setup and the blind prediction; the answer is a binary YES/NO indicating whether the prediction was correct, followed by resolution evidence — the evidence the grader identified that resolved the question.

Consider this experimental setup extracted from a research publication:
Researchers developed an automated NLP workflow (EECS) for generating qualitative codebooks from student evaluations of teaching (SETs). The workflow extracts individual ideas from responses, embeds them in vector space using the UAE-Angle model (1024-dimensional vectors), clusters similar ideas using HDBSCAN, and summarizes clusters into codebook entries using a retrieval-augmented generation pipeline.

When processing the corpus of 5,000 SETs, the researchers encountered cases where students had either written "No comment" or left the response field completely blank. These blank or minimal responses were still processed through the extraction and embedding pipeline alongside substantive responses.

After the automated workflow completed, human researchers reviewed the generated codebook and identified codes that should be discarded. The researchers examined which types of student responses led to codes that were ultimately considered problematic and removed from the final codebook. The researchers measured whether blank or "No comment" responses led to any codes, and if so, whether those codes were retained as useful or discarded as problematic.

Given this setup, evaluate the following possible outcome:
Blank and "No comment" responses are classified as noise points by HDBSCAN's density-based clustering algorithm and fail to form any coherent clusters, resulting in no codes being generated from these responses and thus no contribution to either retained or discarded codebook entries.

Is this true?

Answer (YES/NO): NO